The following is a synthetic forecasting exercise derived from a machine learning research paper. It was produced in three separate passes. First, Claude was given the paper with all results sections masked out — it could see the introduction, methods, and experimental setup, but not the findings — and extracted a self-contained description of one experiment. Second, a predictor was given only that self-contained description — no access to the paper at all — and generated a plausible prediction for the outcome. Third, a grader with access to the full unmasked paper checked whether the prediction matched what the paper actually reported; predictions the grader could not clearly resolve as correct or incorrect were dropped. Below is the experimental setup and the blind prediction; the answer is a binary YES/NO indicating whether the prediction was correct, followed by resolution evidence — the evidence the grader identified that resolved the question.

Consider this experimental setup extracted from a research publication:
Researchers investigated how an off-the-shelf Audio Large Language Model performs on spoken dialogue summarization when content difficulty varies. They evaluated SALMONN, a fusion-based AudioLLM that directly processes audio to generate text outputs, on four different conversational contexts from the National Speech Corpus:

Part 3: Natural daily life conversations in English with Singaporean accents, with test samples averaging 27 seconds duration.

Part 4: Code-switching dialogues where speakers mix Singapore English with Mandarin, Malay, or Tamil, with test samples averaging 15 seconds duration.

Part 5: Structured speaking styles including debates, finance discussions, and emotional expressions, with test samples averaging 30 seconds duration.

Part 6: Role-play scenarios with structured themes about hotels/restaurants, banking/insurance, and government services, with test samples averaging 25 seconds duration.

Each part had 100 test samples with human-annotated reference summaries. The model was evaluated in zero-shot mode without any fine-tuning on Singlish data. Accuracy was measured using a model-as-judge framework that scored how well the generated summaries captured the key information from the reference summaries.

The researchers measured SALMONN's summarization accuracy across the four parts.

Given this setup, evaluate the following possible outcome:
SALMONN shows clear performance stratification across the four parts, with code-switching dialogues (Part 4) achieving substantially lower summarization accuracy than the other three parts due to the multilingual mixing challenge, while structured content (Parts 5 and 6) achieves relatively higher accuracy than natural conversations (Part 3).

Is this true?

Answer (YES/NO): YES